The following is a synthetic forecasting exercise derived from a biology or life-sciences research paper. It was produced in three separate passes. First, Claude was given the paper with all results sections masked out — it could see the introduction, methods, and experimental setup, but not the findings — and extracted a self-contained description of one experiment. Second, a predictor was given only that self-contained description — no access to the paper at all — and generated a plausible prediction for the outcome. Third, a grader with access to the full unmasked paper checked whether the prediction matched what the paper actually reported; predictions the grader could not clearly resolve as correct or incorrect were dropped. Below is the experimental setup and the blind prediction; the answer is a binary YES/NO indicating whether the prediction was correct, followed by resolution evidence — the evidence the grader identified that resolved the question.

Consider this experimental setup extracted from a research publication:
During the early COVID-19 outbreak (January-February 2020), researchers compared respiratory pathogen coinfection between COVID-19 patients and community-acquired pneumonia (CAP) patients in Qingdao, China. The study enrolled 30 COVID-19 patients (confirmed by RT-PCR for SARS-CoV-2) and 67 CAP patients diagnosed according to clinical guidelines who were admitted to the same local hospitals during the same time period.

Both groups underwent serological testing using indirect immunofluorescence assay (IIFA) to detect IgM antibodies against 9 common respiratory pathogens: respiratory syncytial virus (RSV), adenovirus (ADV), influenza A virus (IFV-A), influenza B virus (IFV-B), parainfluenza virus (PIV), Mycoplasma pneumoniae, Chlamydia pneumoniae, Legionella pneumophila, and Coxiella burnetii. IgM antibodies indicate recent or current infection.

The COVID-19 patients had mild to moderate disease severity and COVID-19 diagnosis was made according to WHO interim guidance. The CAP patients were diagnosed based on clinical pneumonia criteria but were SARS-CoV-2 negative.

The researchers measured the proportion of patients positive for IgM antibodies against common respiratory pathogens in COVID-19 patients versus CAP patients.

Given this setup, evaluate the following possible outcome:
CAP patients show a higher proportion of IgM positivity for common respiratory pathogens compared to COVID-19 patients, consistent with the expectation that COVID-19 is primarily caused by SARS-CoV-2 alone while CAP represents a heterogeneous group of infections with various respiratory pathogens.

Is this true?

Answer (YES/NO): NO